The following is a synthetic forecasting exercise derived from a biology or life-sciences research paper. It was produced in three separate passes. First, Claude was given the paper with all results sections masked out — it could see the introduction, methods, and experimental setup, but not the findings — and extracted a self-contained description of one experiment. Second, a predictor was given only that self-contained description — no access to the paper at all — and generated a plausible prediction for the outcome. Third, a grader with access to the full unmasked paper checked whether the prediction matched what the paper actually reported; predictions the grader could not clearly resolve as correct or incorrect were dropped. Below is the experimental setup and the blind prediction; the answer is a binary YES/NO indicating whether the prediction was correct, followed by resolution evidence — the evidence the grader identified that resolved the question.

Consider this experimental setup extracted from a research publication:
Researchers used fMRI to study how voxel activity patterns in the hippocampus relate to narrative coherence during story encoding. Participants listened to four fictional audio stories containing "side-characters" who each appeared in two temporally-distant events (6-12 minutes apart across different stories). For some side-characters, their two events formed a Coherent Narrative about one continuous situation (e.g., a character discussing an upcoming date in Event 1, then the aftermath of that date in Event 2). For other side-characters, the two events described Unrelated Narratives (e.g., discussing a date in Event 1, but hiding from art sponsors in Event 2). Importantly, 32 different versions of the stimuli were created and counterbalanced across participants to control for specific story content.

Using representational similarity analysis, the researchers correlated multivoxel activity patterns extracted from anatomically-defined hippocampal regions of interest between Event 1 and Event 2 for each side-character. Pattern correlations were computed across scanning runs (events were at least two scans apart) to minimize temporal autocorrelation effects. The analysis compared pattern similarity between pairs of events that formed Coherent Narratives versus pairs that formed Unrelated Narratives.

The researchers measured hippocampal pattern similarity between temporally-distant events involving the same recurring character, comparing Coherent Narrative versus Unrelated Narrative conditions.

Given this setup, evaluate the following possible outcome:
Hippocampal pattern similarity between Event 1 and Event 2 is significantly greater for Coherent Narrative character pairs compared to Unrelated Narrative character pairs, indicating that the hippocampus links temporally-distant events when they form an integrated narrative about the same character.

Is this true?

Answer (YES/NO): YES